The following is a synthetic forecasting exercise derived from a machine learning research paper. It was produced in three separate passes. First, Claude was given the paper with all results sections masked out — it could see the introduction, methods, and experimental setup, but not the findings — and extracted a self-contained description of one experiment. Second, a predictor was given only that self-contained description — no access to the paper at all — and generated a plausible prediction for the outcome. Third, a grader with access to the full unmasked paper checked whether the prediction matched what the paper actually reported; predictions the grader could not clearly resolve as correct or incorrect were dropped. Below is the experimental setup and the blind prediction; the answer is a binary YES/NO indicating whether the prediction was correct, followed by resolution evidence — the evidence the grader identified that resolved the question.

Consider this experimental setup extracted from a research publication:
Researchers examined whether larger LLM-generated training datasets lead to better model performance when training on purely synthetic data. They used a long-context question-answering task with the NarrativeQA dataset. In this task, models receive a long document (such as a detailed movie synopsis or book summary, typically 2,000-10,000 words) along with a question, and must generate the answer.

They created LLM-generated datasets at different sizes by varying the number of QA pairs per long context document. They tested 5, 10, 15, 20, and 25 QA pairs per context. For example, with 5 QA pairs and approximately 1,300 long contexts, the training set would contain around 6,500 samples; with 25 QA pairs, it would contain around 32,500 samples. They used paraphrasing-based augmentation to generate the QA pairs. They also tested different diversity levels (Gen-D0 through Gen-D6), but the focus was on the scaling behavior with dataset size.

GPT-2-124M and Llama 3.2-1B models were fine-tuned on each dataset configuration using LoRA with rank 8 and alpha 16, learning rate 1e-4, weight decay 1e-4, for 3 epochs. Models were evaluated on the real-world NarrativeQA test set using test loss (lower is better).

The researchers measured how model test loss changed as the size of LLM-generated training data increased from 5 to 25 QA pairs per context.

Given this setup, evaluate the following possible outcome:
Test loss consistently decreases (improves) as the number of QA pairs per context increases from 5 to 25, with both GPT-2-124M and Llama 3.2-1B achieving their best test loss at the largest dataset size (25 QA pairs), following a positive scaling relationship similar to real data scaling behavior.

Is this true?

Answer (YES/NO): NO